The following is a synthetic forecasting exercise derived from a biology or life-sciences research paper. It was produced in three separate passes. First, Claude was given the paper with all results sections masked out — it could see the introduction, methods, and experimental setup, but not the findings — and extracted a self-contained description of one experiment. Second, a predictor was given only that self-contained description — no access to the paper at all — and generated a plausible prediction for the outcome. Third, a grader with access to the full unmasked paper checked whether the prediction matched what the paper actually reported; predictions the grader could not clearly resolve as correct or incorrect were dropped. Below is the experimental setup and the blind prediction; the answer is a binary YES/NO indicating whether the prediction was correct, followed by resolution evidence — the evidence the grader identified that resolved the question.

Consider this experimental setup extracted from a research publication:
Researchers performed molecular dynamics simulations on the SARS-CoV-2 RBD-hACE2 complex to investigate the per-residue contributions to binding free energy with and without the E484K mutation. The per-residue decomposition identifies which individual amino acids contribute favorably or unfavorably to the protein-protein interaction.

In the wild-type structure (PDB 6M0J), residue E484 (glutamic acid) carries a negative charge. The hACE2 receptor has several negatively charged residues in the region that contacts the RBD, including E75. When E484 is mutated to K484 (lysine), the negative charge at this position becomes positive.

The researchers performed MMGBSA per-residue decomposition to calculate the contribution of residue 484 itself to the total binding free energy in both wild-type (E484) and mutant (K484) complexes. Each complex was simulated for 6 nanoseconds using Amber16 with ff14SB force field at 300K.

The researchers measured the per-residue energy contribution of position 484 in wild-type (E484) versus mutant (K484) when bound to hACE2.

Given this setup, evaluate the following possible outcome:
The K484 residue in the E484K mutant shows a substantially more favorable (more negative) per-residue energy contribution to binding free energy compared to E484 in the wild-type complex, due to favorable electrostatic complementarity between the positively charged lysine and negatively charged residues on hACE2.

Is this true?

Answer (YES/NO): YES